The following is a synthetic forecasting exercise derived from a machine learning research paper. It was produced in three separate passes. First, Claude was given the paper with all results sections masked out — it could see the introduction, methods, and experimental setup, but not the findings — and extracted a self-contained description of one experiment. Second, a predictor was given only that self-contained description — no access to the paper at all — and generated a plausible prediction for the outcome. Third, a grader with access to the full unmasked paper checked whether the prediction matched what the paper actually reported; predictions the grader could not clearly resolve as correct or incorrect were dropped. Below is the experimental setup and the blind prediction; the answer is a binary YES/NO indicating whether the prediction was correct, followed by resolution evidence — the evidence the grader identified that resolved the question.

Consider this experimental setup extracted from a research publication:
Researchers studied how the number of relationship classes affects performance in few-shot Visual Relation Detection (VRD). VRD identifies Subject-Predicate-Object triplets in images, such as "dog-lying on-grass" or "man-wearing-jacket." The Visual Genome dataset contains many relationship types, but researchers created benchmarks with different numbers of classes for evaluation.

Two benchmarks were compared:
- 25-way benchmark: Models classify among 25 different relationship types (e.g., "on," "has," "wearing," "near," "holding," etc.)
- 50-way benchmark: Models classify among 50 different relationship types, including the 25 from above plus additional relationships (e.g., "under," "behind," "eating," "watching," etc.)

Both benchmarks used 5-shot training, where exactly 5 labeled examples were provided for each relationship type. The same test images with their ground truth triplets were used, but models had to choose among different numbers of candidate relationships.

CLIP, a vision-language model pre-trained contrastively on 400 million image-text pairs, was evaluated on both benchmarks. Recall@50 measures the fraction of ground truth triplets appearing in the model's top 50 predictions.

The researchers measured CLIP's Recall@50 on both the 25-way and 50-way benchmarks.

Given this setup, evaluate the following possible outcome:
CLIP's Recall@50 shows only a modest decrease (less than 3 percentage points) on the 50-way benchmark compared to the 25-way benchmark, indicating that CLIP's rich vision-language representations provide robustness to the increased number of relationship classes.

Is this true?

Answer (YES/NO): NO